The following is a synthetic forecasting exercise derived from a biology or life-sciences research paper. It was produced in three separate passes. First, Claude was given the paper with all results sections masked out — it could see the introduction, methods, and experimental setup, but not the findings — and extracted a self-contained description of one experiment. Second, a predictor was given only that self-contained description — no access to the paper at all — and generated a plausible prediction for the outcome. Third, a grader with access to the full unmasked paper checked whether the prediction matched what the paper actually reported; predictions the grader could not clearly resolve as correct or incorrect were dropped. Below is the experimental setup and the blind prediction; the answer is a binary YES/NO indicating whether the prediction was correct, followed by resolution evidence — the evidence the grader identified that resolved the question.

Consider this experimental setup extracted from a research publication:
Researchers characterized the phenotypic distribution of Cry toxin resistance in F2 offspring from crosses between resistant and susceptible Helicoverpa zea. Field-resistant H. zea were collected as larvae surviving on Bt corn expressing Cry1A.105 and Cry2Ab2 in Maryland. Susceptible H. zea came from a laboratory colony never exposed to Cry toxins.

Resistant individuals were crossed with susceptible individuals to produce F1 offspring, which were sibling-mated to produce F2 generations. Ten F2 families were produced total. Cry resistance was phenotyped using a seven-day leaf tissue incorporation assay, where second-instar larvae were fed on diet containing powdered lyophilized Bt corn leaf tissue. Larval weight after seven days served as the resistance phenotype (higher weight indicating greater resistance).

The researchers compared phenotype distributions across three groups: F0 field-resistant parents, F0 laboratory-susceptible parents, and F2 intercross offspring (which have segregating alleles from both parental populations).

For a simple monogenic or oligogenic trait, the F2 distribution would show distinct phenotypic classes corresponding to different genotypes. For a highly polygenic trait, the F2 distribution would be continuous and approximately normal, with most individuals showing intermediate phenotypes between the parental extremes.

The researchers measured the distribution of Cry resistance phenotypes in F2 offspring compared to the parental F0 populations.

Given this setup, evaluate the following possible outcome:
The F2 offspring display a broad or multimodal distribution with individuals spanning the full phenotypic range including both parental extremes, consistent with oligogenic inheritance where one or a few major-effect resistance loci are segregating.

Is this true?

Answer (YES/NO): NO